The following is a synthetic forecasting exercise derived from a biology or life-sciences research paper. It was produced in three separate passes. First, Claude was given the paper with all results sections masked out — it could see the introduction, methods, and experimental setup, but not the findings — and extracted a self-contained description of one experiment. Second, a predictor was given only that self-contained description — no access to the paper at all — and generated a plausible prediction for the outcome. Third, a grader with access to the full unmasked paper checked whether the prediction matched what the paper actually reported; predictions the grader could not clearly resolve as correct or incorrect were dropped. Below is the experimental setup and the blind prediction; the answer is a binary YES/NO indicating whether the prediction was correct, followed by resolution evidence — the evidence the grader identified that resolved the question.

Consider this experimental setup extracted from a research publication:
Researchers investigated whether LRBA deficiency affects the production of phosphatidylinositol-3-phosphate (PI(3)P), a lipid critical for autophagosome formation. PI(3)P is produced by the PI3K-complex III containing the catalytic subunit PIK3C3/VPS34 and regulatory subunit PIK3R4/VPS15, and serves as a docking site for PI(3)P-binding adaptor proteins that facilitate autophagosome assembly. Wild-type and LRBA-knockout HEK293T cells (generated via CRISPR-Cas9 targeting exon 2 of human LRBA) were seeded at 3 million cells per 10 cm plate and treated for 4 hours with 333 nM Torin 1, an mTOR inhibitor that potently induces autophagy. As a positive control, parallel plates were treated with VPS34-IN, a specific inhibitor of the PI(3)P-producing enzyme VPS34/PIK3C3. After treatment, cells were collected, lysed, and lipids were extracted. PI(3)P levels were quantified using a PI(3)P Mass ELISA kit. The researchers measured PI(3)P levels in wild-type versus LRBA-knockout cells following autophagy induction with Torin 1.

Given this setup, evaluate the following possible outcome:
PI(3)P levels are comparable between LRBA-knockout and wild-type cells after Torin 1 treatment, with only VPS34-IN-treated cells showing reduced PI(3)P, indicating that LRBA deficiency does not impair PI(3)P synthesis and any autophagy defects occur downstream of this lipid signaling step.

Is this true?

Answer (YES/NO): NO